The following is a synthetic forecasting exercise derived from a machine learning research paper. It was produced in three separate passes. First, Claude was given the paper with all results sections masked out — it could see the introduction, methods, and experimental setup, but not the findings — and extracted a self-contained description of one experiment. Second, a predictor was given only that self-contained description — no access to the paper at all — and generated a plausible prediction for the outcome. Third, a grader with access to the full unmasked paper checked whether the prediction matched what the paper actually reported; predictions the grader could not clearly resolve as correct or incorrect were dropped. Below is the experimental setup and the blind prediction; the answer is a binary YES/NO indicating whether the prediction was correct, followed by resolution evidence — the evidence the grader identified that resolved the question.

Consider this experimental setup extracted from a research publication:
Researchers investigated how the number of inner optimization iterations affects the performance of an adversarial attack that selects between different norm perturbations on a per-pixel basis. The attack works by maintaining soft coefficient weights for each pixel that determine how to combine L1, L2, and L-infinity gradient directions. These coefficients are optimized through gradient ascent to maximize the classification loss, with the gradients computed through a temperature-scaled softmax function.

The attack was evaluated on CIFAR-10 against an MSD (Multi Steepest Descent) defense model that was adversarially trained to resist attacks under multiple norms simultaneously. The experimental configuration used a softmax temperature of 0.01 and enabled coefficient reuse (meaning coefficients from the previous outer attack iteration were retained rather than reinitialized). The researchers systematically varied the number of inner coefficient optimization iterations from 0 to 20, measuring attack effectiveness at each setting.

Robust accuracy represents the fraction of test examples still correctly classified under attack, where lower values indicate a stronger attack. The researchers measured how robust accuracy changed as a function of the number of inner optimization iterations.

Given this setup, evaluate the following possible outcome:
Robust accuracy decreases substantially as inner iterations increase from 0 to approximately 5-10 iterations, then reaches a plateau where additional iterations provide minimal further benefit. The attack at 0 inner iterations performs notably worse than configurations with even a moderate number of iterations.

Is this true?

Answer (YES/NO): NO